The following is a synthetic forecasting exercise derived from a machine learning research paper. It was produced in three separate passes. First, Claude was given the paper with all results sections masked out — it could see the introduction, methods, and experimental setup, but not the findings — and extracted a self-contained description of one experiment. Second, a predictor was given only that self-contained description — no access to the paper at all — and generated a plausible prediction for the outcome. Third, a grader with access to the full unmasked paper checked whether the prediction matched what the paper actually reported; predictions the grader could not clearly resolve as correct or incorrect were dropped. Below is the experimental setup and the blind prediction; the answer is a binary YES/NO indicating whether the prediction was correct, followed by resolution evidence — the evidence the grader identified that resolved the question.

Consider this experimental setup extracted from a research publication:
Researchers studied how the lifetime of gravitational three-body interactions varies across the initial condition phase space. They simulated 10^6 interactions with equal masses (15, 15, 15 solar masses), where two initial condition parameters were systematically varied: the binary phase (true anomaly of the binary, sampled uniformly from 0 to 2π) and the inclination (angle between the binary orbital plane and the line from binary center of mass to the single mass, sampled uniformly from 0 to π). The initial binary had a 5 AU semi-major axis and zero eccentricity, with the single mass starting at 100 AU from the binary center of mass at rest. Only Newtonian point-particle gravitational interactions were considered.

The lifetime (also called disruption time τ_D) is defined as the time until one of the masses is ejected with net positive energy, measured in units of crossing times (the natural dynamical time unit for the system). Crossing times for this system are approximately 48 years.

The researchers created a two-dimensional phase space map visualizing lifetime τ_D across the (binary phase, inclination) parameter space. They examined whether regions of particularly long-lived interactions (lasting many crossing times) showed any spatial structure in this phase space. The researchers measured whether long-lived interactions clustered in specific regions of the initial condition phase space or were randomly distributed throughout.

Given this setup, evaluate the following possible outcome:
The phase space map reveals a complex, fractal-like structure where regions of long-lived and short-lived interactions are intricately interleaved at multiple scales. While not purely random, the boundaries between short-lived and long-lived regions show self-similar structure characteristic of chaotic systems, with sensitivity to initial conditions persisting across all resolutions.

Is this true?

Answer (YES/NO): NO